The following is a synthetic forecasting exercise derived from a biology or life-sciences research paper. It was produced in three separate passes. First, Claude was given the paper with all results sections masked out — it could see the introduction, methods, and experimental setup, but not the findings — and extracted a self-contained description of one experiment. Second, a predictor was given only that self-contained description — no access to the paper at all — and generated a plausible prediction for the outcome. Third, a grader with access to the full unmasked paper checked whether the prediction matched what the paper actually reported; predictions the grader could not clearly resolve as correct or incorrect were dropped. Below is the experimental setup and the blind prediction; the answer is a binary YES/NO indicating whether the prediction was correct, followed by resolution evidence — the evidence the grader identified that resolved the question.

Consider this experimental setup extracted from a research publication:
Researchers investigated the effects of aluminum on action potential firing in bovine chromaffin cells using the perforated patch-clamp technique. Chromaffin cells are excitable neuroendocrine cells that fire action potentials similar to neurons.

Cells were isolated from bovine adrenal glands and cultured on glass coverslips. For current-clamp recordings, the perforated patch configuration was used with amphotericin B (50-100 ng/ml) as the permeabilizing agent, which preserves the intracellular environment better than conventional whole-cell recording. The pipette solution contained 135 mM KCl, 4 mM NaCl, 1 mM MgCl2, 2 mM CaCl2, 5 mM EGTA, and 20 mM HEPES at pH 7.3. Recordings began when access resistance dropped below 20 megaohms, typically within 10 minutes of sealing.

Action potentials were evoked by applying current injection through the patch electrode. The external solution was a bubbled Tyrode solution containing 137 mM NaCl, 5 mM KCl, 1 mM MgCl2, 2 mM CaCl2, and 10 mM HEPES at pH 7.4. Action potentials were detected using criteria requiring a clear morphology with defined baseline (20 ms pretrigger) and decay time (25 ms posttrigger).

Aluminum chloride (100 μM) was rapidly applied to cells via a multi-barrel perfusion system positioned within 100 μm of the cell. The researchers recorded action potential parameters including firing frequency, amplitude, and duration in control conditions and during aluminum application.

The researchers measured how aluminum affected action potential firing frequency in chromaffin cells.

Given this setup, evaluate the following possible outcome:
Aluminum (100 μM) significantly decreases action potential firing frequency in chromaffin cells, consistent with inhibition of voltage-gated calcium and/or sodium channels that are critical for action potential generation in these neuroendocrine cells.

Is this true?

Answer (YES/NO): NO